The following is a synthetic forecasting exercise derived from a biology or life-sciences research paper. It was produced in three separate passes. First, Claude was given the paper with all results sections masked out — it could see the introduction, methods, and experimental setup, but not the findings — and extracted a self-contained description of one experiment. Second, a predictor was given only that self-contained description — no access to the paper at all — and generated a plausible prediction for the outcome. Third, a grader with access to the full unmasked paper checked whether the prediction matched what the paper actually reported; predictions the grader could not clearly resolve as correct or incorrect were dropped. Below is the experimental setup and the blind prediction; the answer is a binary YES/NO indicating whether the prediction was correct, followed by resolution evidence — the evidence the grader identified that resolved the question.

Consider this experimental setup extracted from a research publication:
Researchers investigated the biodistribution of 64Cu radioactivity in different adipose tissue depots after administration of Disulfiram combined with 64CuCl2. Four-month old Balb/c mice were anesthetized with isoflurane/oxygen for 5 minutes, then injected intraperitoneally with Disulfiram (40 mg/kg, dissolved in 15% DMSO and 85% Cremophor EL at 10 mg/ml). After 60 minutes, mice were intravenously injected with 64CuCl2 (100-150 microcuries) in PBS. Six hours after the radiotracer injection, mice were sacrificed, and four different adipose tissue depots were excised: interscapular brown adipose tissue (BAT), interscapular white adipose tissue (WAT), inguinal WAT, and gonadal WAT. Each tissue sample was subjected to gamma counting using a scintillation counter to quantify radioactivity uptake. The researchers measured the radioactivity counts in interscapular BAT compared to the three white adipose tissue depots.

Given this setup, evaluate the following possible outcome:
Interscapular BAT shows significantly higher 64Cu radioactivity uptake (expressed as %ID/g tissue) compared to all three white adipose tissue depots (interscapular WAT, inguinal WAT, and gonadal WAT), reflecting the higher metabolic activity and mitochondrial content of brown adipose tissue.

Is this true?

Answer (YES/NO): YES